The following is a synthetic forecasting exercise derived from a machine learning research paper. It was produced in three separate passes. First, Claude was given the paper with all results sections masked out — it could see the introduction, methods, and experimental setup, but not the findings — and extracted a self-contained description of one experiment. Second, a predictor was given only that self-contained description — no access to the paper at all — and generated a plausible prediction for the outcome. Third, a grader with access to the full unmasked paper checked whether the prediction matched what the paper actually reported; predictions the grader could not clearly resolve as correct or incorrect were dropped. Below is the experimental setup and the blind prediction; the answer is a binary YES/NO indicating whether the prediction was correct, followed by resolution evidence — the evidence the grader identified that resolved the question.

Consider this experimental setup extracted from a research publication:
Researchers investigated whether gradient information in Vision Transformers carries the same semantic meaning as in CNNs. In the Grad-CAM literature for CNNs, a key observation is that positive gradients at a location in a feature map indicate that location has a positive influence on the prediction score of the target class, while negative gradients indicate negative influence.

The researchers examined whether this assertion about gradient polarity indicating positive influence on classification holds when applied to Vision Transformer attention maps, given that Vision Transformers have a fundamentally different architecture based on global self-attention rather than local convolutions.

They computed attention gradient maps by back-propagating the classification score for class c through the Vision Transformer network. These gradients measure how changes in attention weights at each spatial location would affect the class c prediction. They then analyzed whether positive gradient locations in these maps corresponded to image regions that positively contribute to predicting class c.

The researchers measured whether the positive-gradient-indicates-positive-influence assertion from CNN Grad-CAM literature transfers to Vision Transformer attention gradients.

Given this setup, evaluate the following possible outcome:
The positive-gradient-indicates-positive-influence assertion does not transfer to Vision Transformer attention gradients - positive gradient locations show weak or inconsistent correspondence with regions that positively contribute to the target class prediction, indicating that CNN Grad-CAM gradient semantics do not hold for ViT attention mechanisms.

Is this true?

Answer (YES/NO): NO